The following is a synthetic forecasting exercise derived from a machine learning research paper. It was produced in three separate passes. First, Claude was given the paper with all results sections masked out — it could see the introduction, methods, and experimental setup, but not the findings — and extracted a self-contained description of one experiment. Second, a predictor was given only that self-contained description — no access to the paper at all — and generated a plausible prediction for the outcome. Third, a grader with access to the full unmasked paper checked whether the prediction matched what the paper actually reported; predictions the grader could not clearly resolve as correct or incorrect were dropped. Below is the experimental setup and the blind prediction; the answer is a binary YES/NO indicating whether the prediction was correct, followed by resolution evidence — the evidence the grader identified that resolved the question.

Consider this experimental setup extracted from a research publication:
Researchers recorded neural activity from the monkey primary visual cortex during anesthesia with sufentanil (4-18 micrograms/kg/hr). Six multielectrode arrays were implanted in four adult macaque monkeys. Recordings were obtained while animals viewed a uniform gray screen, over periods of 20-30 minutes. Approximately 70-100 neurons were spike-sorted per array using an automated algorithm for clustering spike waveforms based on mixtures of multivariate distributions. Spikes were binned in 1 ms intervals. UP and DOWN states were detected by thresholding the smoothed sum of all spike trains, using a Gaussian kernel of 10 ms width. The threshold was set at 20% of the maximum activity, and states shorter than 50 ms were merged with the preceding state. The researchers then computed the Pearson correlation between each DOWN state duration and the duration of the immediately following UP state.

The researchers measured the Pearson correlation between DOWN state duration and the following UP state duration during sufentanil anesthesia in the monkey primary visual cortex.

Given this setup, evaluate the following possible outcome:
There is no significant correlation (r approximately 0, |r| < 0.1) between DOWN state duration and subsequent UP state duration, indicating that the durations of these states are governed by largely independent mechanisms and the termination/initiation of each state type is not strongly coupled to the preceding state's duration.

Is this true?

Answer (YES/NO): NO